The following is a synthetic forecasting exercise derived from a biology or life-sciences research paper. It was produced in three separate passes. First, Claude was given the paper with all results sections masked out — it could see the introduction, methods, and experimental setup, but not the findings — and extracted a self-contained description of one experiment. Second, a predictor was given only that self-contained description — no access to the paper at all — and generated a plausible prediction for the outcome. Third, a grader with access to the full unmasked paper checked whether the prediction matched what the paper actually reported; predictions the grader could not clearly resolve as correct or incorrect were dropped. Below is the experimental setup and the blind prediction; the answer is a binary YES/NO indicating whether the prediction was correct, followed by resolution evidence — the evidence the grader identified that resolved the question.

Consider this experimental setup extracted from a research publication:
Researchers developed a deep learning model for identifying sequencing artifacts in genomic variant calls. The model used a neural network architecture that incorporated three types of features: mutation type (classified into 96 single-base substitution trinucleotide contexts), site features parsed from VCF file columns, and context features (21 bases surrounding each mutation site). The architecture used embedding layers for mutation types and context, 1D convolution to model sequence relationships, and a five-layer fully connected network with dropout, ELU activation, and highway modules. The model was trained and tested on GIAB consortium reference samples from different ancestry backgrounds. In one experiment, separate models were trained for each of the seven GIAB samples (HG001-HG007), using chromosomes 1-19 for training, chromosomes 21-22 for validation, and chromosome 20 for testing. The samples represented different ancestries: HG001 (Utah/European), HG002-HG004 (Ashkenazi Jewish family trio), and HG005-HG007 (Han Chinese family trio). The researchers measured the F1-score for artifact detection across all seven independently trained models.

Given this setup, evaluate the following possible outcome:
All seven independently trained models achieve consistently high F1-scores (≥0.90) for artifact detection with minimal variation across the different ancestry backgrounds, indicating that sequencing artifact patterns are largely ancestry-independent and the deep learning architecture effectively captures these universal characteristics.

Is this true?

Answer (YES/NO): NO